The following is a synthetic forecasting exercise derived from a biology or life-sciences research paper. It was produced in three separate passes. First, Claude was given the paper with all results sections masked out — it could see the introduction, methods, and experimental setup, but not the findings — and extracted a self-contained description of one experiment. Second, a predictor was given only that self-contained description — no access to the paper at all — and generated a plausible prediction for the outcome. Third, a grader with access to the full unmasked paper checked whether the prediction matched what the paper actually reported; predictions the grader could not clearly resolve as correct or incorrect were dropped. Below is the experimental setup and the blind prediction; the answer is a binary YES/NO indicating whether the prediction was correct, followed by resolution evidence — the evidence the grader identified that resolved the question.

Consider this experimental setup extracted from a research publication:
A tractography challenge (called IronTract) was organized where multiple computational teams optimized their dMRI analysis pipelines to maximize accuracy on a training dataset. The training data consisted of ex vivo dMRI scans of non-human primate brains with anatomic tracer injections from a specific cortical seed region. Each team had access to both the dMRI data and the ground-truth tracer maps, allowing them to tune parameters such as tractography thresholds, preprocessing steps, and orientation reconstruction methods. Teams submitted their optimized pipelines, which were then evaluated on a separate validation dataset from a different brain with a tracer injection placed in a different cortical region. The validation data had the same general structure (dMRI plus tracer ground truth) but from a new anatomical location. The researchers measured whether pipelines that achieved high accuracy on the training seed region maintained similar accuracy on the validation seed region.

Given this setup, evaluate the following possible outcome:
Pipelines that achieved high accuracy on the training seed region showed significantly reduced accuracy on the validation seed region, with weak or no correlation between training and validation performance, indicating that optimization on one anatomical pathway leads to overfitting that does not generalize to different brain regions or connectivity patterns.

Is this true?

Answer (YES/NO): YES